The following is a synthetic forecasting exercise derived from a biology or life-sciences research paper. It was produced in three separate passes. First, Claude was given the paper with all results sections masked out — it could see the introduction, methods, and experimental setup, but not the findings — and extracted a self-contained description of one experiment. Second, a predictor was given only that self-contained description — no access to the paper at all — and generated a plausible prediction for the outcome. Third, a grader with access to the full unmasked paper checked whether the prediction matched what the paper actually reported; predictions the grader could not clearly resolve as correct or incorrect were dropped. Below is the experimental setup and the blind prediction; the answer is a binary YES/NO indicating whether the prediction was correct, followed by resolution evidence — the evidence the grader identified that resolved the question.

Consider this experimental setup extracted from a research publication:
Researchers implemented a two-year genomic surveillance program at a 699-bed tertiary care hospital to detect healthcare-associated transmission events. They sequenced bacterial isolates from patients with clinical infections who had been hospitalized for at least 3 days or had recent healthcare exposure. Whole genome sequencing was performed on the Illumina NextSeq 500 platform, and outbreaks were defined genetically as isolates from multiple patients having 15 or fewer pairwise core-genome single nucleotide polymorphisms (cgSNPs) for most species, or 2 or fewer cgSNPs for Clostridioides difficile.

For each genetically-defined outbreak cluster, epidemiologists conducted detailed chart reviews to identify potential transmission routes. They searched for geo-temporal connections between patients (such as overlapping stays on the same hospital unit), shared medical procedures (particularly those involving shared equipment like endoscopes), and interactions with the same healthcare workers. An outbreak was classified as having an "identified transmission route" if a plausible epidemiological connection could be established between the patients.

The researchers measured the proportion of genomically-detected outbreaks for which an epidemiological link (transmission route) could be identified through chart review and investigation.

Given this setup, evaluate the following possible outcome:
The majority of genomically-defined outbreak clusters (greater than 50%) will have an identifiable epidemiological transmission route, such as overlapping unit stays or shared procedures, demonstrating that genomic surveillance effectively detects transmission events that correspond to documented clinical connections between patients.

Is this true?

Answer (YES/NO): YES